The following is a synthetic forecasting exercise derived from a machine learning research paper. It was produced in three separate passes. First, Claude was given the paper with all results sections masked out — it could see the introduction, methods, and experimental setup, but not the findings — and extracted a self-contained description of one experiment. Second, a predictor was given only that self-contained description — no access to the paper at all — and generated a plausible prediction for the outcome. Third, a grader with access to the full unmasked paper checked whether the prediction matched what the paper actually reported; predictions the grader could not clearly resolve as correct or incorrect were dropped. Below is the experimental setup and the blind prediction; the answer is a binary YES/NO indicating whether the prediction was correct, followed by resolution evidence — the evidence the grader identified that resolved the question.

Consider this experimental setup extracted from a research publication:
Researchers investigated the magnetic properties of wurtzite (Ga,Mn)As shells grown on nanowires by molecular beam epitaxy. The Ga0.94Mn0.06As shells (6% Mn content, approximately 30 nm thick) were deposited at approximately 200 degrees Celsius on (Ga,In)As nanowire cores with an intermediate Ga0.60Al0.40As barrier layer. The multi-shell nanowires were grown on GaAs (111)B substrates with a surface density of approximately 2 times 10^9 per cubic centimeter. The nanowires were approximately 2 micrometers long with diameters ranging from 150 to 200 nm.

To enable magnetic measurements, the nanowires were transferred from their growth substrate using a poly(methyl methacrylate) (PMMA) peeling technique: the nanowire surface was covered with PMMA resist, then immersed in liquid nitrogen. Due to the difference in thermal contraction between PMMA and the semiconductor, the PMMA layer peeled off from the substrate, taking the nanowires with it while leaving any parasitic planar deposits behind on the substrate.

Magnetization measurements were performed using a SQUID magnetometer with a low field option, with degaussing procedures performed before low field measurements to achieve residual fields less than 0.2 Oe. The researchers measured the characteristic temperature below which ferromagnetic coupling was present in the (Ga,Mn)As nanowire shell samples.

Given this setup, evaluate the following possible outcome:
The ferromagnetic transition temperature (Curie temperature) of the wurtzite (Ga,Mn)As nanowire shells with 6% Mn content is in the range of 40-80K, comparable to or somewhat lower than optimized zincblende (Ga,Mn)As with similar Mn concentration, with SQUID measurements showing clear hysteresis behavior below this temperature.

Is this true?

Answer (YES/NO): NO